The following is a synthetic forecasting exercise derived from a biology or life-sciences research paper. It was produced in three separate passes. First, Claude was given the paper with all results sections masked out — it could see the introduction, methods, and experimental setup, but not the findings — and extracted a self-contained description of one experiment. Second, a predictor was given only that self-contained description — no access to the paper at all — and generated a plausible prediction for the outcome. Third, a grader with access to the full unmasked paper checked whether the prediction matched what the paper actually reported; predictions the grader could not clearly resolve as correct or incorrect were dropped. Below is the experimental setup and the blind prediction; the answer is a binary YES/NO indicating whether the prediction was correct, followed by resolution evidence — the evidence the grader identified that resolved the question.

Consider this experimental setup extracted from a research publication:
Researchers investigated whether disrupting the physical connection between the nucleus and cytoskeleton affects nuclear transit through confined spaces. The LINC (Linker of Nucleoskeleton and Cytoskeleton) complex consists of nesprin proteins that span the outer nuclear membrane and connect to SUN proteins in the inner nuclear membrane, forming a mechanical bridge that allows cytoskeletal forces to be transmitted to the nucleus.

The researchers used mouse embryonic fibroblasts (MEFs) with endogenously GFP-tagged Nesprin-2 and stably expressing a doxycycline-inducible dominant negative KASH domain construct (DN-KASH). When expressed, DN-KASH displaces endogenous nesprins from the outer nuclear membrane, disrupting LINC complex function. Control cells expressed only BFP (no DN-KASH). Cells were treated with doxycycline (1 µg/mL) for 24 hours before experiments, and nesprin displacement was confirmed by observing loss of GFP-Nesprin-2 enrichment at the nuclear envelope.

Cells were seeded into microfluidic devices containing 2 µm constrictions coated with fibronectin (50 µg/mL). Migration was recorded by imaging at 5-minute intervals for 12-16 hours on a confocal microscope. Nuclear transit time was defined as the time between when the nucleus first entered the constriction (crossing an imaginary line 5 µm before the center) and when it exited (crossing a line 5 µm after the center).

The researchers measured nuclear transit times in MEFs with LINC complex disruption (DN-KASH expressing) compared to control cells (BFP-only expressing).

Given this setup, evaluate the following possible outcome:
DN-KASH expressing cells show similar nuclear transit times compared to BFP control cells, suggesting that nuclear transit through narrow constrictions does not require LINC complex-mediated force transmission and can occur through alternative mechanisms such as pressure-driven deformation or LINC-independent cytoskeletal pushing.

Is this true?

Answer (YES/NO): YES